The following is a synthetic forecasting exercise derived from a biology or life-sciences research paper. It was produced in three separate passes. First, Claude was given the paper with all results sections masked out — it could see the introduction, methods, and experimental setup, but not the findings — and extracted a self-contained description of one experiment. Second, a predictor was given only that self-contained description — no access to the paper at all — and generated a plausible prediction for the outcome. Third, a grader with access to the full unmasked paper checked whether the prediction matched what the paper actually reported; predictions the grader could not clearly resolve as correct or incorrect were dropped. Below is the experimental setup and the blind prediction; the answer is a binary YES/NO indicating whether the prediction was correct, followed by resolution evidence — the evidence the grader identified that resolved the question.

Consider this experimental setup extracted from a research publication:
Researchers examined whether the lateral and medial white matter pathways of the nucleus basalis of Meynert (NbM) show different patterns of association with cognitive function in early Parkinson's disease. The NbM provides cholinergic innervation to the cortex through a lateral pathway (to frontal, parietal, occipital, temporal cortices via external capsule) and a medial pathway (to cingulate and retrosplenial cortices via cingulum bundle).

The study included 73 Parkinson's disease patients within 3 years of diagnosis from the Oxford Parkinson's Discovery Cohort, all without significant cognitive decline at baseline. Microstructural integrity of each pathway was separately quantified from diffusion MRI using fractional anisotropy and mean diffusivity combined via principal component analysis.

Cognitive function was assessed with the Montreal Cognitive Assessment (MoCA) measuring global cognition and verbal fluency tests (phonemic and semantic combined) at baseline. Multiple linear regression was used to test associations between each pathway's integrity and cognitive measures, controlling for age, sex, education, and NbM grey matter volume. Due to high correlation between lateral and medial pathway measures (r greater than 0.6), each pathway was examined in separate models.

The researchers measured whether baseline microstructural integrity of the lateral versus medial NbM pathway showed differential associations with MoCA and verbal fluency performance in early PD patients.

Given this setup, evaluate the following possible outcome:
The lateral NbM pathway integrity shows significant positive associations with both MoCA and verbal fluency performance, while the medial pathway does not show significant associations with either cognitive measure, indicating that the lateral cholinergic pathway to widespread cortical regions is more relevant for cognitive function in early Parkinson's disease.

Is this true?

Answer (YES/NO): NO